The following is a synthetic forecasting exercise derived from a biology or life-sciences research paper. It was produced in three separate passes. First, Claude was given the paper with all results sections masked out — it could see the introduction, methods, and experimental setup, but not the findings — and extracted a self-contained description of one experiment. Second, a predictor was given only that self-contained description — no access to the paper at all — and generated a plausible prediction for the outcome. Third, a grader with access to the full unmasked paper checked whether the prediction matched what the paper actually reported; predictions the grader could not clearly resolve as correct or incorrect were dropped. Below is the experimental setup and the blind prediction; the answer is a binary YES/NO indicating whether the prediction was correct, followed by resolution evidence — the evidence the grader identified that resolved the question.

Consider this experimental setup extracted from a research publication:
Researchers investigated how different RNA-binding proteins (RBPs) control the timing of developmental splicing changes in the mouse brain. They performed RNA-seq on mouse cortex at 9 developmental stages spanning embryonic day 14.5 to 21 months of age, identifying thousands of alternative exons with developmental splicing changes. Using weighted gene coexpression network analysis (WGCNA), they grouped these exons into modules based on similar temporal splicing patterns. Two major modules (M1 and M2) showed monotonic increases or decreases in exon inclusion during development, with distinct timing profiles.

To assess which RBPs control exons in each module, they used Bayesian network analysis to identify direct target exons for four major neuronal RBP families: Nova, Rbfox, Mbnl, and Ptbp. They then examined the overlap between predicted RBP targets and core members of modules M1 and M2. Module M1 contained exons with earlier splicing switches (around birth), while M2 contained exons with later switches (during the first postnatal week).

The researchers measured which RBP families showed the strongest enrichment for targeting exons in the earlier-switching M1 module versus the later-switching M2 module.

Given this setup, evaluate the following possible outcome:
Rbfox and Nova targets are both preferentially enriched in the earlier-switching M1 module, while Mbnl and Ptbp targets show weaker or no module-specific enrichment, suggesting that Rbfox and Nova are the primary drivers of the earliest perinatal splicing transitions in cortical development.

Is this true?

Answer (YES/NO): NO